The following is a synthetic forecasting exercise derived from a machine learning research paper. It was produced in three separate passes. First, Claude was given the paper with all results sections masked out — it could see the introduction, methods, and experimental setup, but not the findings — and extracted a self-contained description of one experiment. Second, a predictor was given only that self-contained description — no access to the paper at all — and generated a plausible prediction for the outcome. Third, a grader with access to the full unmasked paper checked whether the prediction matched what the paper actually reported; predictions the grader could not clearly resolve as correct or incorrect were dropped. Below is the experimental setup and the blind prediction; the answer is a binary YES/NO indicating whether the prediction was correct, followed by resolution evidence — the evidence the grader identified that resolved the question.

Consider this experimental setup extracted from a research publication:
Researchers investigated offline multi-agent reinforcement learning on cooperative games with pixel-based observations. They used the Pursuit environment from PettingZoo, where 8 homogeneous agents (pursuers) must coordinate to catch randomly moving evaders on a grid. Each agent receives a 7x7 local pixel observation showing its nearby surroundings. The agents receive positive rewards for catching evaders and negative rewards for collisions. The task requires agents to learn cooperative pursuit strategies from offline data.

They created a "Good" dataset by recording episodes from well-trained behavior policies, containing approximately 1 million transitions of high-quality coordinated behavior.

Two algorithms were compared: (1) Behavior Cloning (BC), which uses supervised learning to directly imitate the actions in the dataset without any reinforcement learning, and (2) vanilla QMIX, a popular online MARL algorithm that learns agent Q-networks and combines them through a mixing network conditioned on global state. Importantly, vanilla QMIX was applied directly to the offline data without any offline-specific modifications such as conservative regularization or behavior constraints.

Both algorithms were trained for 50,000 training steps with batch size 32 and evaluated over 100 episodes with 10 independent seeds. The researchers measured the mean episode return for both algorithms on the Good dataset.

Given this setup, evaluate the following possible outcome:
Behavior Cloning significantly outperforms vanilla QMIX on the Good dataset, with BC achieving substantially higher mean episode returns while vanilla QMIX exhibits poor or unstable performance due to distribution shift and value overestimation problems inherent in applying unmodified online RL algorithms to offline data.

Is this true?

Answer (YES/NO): YES